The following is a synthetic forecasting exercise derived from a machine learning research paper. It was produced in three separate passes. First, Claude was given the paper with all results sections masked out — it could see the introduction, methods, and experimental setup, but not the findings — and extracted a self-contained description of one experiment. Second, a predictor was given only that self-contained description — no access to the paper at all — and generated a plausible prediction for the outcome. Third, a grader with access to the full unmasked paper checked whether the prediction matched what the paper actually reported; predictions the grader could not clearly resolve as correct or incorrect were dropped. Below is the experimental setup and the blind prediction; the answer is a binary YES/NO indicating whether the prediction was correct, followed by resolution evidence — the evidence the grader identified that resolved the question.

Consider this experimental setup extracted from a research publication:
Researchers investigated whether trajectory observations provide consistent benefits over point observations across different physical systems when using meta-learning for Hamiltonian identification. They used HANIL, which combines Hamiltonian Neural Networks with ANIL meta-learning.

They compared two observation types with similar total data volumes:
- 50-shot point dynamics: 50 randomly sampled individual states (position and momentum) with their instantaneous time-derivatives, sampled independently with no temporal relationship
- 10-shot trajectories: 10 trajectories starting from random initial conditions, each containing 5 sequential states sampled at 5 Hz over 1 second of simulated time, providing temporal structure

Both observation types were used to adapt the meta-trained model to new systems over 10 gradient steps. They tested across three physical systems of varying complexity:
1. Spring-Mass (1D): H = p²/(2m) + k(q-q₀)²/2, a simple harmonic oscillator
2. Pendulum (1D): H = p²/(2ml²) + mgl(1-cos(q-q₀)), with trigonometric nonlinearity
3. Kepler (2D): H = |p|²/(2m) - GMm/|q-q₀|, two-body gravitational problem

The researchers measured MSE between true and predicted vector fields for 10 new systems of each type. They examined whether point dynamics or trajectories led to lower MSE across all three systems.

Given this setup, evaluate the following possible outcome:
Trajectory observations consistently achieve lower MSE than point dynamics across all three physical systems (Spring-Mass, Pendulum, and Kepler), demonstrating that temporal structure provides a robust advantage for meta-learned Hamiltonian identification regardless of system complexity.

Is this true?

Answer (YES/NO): NO